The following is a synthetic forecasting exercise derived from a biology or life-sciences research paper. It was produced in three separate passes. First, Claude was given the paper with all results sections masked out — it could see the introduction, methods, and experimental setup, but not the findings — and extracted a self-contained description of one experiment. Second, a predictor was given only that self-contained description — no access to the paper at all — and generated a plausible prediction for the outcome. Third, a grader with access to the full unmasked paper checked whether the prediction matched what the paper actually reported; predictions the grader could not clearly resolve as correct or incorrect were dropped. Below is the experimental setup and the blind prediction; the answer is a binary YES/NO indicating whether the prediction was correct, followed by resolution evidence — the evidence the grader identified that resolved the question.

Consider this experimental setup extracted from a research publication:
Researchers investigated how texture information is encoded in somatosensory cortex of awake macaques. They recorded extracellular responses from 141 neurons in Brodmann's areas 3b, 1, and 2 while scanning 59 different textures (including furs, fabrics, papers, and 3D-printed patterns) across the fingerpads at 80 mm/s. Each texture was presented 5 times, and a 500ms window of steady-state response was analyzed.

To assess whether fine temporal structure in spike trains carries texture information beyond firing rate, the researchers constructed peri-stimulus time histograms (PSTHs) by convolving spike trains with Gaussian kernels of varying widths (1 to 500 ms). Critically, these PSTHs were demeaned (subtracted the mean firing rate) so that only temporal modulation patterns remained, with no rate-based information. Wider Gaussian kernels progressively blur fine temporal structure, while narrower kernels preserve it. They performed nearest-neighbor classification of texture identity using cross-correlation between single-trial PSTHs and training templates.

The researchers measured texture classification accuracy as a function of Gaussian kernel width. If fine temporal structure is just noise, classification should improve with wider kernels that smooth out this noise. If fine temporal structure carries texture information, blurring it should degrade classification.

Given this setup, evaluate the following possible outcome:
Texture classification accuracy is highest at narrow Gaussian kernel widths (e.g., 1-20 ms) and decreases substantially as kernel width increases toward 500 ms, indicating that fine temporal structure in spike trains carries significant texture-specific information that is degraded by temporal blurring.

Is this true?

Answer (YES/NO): YES